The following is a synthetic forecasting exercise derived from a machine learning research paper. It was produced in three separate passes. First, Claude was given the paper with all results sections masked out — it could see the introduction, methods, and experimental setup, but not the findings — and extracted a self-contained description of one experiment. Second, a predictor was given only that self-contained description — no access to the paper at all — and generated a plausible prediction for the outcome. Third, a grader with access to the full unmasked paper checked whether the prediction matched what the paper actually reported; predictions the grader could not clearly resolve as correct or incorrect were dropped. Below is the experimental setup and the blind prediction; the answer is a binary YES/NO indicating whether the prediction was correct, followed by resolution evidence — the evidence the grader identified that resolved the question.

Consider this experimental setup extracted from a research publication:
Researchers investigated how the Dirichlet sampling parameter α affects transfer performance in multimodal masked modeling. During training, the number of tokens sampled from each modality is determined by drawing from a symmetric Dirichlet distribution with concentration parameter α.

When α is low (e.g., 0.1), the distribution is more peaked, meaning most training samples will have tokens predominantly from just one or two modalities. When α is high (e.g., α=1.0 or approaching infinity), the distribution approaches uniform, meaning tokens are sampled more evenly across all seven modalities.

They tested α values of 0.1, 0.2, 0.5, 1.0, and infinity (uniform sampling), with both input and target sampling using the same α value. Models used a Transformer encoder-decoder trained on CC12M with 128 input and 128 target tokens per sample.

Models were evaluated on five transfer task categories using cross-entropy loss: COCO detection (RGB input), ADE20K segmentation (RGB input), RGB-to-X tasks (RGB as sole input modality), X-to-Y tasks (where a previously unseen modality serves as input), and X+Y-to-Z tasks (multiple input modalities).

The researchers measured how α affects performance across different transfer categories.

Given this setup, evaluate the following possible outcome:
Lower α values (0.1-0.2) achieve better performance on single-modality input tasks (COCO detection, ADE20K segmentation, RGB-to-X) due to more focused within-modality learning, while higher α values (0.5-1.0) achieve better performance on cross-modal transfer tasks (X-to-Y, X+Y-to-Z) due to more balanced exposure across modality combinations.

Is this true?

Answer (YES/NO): NO